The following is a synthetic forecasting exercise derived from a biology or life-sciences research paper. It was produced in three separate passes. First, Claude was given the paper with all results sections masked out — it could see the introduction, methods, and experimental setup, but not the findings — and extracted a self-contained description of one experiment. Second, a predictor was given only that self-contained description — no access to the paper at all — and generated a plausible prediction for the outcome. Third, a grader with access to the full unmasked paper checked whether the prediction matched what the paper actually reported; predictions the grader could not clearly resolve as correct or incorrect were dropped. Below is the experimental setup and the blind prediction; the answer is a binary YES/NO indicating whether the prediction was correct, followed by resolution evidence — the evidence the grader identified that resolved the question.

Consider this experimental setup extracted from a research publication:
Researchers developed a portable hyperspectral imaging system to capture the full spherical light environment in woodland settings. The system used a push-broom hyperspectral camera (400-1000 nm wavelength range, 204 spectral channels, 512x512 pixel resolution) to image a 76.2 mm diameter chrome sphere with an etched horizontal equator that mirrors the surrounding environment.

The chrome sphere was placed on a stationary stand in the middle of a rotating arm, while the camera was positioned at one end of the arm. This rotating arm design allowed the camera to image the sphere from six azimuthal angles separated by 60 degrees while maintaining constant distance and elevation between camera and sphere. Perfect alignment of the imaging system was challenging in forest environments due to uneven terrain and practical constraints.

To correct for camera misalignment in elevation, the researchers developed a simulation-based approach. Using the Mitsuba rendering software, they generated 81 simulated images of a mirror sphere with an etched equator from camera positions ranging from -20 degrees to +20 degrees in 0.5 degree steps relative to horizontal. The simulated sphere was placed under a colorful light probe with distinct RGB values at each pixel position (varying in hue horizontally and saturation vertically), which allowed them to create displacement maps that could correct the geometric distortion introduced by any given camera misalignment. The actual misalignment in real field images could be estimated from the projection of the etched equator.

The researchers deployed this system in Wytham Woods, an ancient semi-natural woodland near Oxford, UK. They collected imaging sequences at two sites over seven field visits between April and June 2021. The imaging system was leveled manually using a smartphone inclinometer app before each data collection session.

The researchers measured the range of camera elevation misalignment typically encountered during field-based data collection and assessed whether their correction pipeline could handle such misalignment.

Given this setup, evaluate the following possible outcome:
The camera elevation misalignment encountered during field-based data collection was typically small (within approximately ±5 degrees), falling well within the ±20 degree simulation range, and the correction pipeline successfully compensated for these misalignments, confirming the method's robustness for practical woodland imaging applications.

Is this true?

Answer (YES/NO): YES